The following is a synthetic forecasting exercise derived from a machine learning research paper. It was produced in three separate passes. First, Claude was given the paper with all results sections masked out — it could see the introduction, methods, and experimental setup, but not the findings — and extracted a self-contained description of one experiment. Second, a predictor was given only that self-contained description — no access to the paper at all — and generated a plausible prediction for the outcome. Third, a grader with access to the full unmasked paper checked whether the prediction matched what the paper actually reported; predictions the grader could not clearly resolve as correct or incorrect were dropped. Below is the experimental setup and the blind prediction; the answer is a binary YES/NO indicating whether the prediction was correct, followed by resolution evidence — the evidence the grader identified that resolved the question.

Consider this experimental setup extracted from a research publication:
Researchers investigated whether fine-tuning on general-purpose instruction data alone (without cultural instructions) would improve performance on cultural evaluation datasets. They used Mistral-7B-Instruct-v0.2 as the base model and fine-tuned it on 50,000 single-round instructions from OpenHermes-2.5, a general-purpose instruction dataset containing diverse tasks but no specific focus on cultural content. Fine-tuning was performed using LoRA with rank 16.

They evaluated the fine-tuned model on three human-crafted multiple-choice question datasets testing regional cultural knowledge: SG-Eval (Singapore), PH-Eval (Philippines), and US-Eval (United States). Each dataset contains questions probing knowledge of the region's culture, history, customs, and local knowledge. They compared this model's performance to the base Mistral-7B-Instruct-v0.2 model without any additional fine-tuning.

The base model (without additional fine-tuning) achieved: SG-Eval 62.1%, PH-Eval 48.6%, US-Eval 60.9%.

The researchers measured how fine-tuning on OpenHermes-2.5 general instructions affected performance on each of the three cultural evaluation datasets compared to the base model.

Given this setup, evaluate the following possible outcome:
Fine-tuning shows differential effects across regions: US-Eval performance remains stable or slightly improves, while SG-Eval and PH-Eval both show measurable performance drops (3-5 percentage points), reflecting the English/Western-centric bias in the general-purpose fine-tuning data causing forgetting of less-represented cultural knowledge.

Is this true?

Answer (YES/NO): NO